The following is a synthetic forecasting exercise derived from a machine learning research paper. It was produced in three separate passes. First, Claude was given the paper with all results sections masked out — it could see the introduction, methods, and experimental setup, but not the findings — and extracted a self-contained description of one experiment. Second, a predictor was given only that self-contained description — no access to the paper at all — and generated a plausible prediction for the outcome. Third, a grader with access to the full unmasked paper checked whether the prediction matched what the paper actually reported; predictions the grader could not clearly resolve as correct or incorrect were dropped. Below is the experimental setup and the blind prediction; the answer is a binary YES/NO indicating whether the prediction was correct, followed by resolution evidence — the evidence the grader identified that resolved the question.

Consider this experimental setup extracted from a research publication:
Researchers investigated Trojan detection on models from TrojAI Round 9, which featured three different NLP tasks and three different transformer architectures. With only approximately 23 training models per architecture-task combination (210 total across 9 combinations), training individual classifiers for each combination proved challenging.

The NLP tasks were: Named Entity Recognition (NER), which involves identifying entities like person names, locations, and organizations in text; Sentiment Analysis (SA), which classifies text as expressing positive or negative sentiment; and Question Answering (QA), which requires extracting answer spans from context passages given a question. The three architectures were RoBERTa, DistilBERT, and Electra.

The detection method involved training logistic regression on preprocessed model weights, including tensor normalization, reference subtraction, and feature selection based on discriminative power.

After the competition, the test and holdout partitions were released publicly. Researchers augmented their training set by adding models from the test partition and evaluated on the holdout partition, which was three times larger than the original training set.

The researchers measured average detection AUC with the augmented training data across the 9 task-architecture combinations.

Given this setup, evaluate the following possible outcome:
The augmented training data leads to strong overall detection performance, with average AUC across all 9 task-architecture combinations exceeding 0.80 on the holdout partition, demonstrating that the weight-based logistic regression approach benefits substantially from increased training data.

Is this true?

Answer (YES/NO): NO